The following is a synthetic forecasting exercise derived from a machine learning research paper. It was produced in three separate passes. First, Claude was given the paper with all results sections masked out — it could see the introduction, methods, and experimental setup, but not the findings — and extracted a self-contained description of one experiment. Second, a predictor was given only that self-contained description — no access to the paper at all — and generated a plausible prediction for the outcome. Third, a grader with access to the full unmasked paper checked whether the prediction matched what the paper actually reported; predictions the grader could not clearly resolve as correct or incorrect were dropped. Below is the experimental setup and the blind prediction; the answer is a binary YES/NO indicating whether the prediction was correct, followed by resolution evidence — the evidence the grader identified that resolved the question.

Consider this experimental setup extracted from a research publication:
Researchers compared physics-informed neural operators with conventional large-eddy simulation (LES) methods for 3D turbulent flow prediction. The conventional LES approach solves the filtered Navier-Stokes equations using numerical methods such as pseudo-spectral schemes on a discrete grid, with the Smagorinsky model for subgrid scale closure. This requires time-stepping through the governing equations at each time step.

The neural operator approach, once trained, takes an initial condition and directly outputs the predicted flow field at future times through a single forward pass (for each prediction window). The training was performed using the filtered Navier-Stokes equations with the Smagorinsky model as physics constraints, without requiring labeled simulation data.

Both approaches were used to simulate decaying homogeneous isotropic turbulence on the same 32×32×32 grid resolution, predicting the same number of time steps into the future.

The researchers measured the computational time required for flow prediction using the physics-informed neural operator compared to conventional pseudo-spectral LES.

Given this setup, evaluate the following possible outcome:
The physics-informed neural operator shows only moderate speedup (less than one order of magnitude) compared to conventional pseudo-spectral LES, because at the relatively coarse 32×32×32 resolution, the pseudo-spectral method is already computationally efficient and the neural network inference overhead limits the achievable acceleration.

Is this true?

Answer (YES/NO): NO